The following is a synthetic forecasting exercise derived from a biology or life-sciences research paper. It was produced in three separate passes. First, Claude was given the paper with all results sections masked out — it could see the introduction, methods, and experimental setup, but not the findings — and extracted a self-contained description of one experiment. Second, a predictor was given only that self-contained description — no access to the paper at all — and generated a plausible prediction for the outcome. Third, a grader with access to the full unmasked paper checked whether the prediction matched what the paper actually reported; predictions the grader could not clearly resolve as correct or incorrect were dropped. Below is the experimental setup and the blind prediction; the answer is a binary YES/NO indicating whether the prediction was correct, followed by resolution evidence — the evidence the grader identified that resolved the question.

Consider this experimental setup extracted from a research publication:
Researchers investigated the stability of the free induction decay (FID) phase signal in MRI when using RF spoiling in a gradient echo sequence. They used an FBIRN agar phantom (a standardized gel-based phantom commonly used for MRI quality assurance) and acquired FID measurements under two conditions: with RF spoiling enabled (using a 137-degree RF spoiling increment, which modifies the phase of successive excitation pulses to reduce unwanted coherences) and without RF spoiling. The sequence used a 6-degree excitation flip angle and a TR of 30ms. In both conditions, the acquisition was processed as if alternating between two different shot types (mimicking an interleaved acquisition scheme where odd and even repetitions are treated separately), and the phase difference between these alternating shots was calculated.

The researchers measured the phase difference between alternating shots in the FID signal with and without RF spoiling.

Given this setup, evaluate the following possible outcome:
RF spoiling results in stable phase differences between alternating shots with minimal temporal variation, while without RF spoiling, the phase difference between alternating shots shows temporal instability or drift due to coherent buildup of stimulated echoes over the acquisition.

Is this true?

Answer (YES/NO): NO